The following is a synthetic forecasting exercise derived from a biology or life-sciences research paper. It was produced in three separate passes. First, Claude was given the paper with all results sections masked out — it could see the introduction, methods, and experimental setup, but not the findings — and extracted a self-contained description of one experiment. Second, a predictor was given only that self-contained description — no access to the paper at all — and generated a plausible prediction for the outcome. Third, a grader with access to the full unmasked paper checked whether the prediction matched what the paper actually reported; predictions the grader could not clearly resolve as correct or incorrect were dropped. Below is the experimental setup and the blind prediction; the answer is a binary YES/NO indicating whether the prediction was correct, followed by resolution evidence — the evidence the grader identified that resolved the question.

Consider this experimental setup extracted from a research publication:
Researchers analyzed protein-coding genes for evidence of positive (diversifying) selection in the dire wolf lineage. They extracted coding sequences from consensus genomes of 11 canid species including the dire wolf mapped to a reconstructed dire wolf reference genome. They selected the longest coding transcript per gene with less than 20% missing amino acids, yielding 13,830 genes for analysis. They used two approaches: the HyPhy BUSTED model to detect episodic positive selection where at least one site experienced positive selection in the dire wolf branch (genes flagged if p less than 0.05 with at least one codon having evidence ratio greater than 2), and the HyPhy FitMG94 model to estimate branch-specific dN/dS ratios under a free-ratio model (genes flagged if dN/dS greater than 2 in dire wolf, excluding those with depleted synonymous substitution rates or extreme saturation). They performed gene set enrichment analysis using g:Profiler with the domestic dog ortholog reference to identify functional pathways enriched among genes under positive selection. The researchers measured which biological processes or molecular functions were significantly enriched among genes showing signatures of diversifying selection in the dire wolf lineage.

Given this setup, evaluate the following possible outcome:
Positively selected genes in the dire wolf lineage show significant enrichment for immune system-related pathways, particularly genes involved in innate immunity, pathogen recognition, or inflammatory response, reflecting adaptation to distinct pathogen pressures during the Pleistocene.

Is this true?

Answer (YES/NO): NO